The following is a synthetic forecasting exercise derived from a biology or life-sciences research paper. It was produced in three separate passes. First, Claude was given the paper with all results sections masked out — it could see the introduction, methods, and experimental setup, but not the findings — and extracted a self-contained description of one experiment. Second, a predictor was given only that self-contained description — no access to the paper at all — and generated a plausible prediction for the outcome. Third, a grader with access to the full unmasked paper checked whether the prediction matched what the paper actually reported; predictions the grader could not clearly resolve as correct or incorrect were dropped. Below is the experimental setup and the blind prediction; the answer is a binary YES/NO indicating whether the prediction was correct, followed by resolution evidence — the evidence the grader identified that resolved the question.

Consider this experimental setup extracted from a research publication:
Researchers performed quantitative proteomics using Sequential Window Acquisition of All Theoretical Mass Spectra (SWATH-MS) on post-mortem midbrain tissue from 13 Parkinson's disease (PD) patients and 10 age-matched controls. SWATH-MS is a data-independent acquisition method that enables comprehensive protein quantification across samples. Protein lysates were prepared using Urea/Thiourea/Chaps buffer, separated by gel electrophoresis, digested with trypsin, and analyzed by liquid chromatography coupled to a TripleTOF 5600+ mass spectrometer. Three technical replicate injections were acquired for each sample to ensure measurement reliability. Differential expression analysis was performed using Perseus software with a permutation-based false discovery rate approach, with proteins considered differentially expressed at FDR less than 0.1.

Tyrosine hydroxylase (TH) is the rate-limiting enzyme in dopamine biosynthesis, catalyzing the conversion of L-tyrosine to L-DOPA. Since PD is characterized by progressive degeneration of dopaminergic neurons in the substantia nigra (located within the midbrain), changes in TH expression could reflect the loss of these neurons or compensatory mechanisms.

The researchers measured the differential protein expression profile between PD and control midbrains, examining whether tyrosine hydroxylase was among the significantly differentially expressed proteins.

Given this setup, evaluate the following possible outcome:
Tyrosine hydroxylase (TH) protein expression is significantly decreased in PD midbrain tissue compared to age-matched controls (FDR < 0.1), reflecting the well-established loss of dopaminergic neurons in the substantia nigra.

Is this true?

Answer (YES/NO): YES